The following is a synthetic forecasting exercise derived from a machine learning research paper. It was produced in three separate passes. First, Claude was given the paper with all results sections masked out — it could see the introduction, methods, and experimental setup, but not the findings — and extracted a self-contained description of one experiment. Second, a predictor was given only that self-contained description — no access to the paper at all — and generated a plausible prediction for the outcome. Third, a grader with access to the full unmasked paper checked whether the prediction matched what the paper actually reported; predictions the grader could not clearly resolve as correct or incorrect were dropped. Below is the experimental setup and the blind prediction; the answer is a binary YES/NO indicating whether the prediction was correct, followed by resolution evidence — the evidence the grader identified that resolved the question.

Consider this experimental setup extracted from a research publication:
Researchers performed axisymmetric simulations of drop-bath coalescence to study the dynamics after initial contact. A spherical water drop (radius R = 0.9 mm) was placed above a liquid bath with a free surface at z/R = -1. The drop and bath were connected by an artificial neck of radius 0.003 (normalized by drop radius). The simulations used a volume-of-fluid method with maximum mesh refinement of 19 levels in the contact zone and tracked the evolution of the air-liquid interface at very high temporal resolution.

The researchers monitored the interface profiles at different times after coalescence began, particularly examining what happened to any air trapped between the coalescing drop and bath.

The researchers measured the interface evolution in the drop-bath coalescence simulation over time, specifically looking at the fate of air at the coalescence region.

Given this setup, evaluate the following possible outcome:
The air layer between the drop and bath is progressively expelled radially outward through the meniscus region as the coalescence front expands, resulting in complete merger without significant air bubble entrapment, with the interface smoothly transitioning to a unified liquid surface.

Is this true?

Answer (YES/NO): NO